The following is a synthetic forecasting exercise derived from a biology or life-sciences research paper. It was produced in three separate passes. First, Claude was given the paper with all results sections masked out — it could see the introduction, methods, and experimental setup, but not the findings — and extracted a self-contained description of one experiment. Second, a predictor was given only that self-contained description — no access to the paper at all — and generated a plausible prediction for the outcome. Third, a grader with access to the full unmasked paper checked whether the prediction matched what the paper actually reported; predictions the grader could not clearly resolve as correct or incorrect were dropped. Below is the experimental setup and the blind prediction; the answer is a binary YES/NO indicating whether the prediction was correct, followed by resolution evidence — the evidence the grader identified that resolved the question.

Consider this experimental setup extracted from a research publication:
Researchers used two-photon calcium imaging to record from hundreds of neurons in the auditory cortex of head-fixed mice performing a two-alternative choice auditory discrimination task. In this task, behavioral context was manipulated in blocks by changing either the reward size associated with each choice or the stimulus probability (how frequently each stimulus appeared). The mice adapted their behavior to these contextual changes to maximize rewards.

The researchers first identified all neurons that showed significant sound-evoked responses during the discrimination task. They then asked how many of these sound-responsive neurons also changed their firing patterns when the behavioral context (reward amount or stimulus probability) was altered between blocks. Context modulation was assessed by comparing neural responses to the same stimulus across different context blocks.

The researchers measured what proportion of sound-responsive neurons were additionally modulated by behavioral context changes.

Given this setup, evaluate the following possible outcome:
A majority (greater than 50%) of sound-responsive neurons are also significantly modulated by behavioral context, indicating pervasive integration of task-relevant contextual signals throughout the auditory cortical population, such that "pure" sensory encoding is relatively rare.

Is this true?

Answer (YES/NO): NO